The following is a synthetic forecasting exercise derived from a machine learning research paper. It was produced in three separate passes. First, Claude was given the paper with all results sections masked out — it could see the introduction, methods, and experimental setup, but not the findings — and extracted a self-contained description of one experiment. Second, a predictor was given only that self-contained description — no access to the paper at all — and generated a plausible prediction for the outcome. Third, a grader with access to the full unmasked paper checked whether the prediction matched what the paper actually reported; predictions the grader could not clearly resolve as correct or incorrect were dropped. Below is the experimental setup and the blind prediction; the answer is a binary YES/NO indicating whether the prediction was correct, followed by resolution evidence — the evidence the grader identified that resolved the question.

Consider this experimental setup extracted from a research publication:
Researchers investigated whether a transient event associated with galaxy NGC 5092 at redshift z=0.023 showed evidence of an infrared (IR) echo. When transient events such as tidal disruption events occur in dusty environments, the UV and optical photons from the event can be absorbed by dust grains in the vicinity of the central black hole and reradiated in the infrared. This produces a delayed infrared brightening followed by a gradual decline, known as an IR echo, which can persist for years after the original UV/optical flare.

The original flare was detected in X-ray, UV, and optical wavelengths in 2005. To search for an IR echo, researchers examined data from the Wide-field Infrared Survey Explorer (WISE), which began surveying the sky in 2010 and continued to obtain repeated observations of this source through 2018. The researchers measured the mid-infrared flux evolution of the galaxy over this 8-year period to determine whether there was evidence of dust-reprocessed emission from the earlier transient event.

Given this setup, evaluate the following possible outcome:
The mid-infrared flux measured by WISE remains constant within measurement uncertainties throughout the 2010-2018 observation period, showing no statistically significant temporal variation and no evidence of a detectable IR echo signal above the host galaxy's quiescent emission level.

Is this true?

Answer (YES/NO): NO